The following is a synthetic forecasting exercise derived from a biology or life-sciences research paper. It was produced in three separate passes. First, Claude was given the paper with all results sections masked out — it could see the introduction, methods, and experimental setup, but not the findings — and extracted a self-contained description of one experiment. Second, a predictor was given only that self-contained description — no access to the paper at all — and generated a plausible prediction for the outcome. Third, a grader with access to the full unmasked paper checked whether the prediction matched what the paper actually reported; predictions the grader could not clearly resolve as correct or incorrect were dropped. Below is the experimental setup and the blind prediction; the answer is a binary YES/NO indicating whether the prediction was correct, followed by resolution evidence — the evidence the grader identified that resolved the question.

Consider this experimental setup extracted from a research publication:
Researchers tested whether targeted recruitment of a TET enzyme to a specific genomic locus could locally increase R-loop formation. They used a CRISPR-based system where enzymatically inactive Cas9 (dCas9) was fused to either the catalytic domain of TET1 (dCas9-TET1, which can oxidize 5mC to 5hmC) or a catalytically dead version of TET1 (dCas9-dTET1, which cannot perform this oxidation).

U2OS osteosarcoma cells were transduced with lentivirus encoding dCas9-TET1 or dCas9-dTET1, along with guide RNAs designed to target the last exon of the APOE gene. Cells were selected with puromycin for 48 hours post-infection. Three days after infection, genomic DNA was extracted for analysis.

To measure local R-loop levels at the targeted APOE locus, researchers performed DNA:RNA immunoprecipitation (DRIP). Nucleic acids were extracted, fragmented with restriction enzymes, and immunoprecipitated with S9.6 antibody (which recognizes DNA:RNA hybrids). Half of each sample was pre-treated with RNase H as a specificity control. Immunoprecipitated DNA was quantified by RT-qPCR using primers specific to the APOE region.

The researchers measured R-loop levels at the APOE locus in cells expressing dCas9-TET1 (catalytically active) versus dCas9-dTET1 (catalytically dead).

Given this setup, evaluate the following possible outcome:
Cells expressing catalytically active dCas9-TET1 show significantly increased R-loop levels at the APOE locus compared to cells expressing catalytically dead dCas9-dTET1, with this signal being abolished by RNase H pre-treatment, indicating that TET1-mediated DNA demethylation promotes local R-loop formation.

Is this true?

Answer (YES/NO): YES